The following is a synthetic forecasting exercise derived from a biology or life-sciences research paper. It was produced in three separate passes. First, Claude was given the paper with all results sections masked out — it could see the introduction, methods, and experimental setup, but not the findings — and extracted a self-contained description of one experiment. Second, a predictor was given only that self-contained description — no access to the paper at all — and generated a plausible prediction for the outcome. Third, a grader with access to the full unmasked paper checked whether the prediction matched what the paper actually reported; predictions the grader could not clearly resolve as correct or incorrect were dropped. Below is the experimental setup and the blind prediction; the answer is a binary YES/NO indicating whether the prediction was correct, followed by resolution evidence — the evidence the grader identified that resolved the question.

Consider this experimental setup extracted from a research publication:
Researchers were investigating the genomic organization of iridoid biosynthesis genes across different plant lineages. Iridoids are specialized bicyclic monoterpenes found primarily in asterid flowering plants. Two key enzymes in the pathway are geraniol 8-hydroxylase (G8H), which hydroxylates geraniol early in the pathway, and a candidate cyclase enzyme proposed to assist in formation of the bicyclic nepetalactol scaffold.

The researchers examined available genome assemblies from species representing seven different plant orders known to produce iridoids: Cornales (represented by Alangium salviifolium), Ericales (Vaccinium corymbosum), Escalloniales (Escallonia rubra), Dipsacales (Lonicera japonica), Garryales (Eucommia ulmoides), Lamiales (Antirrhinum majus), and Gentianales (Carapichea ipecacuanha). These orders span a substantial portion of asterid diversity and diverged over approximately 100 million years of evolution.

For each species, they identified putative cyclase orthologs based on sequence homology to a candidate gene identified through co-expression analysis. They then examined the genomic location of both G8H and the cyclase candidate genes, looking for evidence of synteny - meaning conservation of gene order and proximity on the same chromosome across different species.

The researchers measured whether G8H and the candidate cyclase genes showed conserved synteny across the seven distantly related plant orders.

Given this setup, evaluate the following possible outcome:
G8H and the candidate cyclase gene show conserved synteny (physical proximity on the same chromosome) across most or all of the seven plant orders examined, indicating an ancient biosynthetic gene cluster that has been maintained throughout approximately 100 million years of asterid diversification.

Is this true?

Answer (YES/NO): YES